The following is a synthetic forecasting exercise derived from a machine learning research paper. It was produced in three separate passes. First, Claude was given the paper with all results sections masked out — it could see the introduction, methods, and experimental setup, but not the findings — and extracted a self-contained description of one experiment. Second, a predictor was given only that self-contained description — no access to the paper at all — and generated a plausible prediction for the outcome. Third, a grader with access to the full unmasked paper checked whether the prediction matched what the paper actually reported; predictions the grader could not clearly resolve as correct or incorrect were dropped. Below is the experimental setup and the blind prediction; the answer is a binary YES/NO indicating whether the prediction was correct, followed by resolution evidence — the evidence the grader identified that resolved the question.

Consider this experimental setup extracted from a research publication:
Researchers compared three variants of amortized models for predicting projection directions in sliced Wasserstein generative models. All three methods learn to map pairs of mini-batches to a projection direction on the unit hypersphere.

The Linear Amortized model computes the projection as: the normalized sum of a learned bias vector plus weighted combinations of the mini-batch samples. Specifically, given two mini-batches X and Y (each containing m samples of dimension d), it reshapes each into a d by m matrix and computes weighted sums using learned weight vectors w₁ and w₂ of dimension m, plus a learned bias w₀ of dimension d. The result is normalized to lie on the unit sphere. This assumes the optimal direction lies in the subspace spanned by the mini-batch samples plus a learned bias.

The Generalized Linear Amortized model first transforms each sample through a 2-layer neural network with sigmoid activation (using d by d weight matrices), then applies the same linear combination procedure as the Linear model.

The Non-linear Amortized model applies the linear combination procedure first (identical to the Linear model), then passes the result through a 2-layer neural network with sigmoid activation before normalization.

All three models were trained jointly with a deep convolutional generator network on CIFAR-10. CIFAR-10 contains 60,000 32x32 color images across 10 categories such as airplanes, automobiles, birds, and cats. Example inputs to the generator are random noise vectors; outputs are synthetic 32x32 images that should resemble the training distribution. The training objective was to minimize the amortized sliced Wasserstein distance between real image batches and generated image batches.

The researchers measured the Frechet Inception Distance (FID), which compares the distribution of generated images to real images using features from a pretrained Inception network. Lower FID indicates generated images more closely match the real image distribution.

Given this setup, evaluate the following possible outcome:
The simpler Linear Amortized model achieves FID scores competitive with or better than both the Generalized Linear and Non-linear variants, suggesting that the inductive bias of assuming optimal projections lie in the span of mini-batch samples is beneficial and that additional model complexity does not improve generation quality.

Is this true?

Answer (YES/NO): YES